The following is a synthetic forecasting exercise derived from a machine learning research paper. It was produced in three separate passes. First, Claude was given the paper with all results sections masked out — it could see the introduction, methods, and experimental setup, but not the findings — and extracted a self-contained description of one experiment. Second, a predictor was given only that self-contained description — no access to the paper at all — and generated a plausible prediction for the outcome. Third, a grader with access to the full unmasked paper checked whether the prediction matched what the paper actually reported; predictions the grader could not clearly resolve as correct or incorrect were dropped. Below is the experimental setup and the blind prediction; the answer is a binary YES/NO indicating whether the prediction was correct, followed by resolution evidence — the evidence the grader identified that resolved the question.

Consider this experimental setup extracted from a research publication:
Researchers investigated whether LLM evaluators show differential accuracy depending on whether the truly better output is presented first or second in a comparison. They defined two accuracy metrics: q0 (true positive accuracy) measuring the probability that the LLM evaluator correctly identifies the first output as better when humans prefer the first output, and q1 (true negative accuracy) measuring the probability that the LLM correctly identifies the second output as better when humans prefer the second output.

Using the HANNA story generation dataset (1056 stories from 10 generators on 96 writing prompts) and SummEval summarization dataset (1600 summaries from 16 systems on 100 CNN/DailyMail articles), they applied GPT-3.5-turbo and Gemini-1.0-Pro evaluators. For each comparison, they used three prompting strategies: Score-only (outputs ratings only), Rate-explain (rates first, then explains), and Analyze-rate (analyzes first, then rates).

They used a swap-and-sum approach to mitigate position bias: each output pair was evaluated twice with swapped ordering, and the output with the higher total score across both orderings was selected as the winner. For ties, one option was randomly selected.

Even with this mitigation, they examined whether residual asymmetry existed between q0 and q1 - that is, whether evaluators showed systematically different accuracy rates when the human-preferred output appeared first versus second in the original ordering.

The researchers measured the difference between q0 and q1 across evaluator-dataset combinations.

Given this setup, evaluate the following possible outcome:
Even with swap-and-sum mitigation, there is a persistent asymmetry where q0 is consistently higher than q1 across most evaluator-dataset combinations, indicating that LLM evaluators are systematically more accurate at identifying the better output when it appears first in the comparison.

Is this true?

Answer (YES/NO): NO